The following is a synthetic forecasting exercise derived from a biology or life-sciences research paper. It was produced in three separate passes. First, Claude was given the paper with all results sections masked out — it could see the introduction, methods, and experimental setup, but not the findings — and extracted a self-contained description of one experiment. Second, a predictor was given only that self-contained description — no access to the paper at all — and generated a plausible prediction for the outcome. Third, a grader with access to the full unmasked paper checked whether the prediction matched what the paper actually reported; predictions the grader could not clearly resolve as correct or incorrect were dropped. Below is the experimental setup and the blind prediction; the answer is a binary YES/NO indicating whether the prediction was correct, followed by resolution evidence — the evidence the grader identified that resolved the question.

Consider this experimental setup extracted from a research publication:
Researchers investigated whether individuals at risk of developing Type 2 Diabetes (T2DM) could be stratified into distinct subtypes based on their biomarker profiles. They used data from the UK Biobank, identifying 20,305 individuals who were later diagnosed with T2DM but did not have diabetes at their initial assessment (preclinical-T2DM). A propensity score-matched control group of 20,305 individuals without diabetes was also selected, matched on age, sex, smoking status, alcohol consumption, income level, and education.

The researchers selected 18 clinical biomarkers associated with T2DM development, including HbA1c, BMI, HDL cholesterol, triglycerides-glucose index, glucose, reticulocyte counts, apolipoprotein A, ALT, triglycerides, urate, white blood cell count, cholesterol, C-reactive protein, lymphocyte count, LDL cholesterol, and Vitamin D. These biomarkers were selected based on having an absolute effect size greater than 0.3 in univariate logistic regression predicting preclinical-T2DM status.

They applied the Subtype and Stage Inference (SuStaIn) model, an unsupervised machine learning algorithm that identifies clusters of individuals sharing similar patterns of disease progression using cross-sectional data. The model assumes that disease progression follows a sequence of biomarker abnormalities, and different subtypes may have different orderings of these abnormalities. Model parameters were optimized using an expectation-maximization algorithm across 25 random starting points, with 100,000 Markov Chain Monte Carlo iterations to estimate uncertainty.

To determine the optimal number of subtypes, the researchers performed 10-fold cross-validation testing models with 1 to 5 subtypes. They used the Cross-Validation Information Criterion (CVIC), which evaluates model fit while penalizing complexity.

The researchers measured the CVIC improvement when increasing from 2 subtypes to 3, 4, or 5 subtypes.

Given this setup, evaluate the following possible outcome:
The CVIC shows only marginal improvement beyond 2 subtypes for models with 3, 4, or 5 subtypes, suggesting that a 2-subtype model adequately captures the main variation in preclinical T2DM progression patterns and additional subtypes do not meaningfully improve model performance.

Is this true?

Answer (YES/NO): YES